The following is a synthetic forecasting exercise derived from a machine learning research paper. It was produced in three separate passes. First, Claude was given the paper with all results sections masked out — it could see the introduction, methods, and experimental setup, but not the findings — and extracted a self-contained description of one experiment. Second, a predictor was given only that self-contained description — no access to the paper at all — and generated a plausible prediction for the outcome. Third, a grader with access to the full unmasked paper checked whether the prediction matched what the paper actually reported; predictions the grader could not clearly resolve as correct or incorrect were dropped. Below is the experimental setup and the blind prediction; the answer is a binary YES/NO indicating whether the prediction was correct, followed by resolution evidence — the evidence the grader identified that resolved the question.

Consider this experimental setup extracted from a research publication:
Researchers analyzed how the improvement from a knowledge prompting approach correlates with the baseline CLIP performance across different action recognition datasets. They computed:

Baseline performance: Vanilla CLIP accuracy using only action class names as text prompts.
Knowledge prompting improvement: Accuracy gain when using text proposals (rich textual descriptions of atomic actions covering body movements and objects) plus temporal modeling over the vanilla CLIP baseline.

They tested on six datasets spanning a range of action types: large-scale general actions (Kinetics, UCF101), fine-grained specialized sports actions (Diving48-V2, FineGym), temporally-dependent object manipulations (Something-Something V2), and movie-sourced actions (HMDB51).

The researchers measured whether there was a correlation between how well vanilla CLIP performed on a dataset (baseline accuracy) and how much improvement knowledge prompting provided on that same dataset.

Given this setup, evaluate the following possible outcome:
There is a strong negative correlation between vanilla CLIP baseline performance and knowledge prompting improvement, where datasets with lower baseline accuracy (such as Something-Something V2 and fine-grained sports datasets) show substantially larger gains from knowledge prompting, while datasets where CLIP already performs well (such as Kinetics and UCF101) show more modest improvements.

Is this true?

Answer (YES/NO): YES